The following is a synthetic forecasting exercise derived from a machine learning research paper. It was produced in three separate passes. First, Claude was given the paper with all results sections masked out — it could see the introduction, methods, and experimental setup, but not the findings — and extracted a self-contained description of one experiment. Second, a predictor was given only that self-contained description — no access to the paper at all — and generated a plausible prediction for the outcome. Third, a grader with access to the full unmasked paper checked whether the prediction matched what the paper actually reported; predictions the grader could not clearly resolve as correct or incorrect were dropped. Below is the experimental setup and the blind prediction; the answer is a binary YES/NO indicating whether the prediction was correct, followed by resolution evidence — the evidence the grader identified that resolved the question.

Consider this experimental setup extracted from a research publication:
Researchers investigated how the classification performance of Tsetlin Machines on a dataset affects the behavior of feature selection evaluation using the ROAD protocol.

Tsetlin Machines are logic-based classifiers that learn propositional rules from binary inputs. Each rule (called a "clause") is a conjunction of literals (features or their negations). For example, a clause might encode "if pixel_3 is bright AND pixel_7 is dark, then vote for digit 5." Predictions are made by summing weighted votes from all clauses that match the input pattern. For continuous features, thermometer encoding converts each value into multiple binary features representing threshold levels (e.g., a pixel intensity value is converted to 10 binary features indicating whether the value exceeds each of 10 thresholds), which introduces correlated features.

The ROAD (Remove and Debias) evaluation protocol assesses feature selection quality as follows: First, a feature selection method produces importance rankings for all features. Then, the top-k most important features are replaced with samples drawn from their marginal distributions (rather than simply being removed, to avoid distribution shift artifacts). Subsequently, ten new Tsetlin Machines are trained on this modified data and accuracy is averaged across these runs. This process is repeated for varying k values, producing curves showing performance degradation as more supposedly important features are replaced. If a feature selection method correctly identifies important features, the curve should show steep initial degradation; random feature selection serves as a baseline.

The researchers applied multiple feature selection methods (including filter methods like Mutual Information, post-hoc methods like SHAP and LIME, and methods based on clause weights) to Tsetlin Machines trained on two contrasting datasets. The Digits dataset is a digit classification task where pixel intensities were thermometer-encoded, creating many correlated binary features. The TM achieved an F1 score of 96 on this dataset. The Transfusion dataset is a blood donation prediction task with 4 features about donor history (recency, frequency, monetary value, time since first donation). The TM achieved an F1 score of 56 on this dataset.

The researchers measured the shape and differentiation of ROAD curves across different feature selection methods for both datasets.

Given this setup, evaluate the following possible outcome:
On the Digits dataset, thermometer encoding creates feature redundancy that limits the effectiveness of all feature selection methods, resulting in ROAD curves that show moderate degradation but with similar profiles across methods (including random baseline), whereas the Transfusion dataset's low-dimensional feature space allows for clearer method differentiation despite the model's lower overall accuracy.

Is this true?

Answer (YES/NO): NO